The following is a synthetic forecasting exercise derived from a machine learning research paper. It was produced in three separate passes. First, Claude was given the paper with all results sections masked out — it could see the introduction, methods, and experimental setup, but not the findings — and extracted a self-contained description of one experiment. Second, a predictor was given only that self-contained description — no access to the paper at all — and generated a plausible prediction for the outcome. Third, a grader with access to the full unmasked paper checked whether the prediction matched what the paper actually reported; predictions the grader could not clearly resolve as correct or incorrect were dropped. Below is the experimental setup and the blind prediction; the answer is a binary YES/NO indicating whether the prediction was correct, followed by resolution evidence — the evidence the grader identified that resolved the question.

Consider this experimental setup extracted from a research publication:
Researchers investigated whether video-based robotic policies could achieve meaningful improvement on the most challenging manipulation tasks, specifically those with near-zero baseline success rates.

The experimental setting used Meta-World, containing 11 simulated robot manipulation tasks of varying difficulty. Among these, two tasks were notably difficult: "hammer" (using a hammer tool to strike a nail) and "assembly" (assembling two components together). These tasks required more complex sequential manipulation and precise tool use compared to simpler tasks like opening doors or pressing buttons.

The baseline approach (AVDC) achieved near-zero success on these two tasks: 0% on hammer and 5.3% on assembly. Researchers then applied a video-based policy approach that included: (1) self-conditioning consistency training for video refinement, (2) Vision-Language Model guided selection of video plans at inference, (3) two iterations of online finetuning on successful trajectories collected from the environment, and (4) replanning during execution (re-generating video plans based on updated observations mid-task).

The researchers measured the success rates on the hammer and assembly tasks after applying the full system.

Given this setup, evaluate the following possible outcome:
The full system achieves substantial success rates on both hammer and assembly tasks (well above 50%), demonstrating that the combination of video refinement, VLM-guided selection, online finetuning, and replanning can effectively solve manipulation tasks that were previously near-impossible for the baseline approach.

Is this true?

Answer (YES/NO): NO